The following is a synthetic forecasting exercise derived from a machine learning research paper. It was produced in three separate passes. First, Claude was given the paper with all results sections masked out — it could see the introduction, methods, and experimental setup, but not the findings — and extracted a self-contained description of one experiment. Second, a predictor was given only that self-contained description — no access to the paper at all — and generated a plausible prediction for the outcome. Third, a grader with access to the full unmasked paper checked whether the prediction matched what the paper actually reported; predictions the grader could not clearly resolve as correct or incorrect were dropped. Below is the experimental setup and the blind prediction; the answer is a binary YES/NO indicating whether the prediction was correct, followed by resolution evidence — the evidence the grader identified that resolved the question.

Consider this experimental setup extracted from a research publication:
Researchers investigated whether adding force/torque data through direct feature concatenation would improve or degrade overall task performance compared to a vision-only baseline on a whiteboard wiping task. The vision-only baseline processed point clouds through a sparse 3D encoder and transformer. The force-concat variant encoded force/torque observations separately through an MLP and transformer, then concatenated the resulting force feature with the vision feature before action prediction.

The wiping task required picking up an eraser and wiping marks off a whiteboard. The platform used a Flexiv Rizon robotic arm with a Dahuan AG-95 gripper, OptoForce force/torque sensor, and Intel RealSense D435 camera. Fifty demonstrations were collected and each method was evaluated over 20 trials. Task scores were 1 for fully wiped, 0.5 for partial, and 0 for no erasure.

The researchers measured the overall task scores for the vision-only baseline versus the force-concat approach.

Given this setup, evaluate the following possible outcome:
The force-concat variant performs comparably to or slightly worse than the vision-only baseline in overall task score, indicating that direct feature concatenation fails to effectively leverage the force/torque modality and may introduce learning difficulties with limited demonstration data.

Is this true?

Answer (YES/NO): YES